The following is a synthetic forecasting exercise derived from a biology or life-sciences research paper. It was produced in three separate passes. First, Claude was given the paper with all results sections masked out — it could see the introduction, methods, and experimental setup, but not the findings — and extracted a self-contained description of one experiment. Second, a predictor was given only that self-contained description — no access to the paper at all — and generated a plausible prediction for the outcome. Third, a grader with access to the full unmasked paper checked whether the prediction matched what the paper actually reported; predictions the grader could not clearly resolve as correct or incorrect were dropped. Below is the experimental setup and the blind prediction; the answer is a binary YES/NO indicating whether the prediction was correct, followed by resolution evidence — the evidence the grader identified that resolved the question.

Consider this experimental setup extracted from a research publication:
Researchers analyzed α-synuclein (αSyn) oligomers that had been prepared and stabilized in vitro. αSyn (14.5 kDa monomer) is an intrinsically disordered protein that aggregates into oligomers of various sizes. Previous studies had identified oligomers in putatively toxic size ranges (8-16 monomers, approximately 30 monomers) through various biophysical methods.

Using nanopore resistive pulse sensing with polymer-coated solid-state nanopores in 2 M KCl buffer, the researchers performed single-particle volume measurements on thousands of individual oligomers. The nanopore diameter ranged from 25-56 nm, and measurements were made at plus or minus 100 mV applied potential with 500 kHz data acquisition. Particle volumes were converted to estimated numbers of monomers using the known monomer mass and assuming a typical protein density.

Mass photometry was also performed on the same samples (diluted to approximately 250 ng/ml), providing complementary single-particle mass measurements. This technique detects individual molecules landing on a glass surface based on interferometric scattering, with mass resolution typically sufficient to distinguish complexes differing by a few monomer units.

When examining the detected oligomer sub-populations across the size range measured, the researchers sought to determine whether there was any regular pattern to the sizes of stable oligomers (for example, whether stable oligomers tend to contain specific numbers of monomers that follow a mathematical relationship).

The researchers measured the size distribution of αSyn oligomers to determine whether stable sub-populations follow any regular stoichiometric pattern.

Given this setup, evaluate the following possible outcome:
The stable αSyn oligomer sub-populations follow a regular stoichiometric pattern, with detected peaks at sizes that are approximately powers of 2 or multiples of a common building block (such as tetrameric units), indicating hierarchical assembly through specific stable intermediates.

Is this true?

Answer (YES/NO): YES